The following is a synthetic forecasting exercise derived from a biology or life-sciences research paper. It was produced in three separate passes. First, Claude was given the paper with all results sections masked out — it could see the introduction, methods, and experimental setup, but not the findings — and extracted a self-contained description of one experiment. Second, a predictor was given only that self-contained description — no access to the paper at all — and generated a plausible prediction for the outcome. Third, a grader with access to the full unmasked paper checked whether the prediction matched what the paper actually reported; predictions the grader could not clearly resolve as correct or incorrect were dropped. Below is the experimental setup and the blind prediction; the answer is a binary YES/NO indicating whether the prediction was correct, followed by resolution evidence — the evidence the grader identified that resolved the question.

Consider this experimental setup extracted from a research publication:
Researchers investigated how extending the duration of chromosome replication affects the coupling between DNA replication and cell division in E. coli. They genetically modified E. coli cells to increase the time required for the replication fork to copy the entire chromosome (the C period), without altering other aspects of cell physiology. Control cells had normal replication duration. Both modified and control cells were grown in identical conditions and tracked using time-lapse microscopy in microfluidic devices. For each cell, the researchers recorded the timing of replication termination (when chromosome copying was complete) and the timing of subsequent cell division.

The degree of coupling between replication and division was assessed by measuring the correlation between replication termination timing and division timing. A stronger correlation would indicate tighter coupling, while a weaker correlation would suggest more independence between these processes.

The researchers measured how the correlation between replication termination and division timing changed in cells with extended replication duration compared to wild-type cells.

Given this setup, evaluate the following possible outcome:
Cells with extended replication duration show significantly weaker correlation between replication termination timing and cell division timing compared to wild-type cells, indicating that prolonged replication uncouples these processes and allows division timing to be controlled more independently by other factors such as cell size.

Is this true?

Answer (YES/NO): NO